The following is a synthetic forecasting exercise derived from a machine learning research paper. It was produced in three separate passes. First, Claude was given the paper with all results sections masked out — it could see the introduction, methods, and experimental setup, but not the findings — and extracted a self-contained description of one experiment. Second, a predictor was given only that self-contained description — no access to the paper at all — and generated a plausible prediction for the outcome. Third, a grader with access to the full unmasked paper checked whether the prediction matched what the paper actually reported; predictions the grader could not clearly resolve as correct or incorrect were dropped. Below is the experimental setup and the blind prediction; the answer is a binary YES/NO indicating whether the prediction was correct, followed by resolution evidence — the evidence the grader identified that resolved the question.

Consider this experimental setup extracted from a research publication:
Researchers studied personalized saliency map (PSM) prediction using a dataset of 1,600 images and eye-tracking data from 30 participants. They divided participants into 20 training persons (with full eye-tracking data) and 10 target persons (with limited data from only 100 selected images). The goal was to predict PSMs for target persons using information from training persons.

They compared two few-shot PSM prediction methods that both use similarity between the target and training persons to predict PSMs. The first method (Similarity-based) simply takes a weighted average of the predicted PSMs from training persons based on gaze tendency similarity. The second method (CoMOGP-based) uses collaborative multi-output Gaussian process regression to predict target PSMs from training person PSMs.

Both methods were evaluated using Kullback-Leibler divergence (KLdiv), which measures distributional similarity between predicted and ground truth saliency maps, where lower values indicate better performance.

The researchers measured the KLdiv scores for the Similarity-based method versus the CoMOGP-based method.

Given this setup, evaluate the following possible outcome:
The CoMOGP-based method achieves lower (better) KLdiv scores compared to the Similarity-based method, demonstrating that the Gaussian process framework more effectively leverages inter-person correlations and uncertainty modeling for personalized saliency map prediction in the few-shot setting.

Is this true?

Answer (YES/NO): YES